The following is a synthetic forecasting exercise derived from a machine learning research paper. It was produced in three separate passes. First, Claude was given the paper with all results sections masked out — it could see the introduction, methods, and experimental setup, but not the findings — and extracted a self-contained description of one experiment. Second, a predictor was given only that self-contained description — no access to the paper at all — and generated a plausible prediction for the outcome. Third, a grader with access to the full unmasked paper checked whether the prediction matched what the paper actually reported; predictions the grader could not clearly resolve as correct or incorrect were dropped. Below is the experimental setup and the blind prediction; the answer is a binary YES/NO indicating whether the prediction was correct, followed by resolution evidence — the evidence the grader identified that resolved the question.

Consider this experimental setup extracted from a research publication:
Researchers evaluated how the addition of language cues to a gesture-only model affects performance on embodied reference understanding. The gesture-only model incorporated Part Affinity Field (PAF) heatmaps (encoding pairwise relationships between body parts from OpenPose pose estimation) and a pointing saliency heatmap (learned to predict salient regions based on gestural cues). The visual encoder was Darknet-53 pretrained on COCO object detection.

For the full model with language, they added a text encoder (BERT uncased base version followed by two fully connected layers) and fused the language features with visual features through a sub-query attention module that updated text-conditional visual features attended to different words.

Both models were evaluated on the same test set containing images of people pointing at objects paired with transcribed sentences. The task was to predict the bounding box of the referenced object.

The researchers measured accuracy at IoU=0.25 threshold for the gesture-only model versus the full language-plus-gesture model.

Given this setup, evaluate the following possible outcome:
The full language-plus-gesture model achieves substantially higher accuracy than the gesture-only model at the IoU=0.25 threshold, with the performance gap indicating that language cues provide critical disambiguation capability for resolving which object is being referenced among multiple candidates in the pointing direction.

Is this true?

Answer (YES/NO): YES